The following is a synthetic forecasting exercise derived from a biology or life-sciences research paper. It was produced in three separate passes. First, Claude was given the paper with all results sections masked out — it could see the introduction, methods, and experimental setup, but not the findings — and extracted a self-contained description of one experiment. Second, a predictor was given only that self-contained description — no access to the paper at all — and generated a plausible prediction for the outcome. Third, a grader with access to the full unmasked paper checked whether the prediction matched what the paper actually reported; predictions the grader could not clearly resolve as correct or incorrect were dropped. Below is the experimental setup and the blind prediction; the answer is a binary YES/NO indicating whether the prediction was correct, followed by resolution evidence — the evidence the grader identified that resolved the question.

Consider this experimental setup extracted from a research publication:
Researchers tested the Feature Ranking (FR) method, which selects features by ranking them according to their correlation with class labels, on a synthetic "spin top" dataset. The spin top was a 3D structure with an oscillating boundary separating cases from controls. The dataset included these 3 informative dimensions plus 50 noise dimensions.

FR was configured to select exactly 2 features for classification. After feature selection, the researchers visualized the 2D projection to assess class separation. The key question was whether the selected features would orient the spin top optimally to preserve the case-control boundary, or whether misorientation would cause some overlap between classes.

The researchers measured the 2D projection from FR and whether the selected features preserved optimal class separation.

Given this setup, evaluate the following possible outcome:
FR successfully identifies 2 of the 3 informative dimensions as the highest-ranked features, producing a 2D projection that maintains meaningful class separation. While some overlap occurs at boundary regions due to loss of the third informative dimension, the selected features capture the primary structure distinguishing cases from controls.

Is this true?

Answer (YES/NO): NO